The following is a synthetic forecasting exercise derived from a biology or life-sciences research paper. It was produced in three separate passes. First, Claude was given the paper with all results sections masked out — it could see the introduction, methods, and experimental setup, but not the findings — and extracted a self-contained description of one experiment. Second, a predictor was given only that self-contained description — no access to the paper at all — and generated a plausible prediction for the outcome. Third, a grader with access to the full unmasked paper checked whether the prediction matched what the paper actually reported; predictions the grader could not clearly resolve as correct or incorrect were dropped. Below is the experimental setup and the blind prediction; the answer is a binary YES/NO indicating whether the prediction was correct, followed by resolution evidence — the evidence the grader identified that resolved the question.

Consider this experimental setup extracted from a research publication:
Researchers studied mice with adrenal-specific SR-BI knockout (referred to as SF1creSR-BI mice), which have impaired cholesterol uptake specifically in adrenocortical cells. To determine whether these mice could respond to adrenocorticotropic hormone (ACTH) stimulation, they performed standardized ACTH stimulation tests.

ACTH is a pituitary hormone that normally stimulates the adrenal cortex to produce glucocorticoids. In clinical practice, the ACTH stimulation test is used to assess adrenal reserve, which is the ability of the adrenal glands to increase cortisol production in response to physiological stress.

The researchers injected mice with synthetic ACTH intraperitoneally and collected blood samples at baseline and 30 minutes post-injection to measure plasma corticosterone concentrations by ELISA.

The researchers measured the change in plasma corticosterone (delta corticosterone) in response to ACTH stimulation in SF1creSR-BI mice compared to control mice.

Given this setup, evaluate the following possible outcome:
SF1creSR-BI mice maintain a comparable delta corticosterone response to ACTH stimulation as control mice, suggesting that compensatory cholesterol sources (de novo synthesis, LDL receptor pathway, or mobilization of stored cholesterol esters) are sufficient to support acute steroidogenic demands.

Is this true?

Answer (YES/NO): NO